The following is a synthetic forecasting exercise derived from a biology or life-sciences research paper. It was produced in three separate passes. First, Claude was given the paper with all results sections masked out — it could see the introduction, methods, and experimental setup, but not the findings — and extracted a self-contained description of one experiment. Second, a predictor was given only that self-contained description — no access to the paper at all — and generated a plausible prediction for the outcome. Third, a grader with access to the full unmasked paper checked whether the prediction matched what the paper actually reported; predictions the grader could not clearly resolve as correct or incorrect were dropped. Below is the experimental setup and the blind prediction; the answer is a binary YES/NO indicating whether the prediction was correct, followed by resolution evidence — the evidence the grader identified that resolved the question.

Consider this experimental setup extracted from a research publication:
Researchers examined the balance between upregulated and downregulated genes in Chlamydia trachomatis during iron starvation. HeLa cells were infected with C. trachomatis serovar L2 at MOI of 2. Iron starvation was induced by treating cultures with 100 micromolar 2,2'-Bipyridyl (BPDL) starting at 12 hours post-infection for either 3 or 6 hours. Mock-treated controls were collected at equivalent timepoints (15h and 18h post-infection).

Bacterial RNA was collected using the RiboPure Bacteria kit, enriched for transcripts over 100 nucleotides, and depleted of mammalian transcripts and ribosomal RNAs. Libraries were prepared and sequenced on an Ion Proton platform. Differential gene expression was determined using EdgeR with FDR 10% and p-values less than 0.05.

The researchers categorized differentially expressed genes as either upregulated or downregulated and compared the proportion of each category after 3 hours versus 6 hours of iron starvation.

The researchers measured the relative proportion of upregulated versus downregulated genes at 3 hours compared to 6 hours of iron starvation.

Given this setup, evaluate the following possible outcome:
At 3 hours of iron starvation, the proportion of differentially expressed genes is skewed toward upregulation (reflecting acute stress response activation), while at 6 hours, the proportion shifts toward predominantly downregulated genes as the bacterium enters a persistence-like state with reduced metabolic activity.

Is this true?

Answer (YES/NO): NO